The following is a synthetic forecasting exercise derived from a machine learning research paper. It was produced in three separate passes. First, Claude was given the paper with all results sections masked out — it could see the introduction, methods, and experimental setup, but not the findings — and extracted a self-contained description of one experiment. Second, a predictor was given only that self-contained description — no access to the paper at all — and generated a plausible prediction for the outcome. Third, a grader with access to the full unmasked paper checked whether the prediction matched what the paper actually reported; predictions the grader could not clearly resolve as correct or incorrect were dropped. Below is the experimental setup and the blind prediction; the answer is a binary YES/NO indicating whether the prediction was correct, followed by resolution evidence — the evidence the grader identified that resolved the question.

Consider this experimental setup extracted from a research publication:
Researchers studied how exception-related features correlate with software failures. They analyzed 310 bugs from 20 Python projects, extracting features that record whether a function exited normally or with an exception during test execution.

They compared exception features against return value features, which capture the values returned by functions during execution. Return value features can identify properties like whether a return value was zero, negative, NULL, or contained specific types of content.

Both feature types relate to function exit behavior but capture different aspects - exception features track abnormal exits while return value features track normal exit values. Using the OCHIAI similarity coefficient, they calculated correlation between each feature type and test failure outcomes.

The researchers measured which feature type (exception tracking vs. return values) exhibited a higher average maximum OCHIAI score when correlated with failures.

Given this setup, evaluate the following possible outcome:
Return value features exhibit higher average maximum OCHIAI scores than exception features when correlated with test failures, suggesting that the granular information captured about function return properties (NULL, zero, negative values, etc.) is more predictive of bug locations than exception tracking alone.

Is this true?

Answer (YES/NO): YES